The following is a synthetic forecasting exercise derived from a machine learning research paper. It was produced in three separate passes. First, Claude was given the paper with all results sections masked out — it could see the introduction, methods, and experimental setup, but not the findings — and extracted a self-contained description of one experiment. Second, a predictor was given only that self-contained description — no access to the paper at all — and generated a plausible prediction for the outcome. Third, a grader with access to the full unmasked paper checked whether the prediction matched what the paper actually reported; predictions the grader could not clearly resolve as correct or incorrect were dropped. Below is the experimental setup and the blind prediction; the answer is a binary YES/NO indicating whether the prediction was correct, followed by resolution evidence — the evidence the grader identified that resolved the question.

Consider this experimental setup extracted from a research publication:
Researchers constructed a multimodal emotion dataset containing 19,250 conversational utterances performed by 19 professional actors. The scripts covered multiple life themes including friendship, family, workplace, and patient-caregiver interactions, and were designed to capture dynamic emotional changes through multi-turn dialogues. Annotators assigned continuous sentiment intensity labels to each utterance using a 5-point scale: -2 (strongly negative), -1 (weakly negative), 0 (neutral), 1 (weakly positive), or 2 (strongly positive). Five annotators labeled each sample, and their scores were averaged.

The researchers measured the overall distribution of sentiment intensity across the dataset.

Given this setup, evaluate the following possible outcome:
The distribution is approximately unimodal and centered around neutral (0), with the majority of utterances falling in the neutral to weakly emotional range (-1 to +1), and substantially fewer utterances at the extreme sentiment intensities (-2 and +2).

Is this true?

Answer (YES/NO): NO